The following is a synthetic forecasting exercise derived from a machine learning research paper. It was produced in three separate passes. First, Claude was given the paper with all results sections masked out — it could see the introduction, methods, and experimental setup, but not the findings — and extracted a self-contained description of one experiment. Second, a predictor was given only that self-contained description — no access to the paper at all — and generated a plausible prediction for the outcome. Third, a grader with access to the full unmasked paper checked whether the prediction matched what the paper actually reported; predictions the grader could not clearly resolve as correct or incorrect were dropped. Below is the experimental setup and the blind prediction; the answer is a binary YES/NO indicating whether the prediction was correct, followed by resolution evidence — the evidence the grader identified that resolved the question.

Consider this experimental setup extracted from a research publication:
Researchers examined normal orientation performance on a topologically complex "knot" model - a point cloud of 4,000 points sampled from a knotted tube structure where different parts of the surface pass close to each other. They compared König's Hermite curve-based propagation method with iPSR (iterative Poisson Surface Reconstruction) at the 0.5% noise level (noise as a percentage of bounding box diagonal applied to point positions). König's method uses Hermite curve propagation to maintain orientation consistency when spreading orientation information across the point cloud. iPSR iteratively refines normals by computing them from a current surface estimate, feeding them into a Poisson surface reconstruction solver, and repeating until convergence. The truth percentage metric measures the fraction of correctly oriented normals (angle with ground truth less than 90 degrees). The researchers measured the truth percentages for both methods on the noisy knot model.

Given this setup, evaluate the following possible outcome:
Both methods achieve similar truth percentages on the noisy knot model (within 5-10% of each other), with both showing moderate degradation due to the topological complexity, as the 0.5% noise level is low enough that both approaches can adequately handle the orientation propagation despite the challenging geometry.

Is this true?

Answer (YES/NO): NO